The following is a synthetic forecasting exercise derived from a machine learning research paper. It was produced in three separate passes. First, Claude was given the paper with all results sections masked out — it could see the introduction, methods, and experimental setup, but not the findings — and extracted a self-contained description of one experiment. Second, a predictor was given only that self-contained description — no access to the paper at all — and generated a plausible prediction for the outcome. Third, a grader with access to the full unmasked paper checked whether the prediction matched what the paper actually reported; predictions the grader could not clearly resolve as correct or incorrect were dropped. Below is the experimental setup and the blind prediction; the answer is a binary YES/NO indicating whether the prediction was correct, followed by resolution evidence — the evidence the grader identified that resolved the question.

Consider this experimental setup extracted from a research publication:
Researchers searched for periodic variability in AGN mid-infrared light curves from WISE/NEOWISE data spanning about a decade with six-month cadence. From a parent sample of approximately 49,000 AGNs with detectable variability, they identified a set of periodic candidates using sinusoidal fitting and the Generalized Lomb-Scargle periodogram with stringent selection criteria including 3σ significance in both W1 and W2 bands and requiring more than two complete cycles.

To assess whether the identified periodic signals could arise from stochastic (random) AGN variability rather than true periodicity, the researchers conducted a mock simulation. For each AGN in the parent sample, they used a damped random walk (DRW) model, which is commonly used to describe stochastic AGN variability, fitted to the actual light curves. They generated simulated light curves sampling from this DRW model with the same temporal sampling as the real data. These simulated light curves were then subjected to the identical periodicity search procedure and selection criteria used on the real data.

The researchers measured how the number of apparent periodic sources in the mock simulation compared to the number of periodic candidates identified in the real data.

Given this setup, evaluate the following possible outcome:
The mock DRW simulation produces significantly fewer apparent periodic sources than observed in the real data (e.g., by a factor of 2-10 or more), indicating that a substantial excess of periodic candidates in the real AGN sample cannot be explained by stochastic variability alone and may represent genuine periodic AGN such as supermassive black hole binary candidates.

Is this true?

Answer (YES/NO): NO